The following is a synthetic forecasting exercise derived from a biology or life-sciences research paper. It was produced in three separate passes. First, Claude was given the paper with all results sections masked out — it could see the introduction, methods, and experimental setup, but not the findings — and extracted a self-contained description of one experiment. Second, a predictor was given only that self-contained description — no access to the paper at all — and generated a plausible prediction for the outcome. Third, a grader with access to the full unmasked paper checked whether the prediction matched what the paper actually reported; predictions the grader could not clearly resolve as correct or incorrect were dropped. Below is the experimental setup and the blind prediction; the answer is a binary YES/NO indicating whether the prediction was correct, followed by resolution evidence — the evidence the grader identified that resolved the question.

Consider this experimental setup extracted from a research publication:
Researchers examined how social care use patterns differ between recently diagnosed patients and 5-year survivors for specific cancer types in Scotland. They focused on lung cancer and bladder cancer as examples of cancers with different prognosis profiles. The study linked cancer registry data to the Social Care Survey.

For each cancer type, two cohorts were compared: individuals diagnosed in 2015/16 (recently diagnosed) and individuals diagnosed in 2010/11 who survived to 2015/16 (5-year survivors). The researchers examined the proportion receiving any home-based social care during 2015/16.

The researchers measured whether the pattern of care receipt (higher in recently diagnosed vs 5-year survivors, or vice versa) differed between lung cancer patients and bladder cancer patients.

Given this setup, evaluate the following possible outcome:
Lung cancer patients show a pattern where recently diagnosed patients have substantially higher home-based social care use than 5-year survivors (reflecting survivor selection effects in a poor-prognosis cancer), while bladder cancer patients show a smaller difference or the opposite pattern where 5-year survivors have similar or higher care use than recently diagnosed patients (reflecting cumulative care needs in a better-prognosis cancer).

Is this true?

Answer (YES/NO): YES